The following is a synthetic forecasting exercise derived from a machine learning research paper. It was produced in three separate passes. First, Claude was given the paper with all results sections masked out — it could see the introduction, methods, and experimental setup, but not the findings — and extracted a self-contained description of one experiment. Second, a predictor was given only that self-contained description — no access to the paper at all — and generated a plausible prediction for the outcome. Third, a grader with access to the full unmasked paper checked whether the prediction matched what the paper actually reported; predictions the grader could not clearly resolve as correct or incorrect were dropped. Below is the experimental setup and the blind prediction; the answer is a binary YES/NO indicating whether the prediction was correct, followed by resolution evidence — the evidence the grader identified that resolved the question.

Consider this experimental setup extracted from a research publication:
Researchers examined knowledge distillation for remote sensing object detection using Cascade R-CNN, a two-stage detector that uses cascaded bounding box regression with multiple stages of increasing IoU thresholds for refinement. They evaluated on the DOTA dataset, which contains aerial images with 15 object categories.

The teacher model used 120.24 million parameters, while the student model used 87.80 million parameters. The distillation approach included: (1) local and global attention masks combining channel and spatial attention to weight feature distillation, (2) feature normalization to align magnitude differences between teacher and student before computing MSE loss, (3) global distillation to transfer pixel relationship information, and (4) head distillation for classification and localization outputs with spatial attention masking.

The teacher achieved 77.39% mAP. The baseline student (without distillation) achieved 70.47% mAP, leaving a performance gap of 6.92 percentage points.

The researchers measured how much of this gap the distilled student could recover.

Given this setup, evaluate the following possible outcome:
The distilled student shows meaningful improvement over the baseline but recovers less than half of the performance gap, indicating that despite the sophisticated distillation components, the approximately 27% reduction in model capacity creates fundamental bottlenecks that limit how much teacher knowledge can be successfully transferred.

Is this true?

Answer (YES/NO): NO